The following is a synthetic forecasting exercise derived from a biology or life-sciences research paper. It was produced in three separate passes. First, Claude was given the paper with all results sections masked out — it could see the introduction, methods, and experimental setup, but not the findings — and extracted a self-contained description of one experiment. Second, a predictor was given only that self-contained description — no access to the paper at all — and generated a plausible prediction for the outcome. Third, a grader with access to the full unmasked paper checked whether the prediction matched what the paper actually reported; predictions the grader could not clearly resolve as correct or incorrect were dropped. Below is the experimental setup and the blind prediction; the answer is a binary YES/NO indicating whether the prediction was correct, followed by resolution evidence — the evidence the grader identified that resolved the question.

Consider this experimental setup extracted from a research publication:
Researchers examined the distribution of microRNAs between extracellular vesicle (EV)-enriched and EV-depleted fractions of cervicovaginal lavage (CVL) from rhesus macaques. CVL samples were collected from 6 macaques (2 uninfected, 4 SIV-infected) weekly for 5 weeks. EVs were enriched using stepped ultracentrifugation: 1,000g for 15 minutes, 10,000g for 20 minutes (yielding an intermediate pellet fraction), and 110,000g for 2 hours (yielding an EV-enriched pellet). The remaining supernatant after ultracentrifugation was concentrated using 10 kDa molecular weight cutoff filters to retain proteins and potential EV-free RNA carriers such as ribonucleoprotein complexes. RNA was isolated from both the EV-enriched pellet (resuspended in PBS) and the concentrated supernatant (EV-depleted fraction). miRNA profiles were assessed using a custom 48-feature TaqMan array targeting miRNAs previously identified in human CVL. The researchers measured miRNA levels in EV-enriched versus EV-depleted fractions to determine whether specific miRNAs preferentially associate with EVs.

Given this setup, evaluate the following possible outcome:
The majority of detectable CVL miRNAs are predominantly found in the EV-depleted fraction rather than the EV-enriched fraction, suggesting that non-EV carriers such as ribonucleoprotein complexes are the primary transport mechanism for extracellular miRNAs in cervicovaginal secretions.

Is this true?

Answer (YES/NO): YES